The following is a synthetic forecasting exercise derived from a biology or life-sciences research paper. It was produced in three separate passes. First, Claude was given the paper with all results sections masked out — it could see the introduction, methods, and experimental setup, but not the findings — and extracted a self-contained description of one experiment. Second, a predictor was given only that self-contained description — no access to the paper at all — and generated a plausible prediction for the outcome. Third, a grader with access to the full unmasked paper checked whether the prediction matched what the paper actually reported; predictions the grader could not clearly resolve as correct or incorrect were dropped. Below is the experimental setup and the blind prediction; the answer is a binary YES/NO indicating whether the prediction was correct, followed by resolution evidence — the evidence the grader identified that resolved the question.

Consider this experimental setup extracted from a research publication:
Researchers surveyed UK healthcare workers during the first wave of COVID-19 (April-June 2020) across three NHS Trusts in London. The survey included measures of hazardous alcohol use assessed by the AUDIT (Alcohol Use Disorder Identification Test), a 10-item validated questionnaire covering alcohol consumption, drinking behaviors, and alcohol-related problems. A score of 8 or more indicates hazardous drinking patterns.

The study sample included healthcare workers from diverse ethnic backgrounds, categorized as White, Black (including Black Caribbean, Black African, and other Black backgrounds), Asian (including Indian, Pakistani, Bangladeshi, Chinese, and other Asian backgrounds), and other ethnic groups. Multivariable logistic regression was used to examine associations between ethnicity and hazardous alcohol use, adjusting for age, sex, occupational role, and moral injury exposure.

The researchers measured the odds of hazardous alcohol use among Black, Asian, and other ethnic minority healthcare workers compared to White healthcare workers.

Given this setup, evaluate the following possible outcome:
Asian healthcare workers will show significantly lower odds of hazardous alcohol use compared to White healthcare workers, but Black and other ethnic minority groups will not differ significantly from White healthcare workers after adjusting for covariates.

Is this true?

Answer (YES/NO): NO